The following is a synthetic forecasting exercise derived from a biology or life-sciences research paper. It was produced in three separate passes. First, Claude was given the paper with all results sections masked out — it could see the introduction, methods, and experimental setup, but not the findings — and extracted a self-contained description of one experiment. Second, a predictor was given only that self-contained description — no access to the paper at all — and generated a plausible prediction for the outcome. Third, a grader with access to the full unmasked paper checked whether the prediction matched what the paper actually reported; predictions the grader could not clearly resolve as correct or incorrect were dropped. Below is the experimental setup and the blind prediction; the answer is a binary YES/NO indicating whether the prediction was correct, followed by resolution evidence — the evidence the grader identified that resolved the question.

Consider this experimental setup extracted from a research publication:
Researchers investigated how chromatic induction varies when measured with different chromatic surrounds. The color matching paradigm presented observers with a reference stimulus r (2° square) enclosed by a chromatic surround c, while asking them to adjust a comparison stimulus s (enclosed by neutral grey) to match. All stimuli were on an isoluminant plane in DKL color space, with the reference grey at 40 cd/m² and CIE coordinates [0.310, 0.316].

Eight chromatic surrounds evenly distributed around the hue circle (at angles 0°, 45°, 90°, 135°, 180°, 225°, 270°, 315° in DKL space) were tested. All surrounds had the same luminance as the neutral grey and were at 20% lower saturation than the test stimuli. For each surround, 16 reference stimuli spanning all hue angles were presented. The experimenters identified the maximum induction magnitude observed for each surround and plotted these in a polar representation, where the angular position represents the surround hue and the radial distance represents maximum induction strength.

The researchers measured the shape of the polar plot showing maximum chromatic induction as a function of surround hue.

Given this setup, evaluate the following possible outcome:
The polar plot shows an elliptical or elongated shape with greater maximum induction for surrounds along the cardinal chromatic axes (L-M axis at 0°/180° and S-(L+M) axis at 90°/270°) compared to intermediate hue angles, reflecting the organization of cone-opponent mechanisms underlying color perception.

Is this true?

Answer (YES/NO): NO